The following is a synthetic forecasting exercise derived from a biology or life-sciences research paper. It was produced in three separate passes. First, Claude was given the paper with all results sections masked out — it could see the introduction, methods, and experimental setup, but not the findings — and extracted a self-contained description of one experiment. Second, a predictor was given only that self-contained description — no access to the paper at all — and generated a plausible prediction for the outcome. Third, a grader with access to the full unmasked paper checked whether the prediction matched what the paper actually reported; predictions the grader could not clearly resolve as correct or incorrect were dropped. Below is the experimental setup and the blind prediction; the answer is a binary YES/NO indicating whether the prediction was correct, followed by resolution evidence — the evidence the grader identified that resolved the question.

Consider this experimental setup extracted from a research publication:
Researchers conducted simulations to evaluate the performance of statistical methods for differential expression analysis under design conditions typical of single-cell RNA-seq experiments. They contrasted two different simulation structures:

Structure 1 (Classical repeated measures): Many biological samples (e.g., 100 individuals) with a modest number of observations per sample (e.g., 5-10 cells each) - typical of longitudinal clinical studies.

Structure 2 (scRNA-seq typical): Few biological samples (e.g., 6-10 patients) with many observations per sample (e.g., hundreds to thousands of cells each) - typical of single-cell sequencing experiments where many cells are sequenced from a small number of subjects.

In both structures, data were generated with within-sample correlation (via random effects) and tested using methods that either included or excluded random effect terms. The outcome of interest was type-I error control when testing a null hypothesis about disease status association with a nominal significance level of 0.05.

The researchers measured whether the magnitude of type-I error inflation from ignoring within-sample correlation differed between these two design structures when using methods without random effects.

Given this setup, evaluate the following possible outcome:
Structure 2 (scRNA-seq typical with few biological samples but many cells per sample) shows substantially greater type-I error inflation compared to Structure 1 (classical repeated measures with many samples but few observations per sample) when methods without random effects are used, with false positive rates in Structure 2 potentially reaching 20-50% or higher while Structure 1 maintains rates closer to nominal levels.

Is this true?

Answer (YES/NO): YES